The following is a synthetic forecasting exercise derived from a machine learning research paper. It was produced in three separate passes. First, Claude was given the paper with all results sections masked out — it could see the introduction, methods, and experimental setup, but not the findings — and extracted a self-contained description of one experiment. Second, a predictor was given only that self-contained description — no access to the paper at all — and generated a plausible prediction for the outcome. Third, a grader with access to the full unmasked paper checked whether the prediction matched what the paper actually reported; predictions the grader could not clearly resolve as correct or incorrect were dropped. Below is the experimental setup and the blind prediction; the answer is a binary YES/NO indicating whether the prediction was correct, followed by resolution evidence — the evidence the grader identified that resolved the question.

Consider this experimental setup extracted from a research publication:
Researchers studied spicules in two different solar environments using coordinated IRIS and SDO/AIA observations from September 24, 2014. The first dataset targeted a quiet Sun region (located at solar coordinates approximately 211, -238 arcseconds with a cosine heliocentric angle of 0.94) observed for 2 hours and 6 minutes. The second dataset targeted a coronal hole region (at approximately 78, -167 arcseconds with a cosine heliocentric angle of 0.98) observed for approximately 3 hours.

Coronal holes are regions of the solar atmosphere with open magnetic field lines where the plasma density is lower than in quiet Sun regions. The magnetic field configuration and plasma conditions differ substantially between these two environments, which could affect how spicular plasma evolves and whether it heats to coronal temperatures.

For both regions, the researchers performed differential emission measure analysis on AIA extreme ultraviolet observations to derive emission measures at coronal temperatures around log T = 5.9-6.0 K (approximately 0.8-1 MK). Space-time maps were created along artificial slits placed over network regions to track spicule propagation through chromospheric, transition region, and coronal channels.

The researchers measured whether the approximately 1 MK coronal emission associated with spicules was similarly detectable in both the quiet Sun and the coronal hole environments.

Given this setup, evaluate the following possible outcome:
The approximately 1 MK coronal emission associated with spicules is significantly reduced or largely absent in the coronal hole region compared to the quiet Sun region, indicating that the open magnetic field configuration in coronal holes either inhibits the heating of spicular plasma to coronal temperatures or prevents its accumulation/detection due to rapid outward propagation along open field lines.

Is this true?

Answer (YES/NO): NO